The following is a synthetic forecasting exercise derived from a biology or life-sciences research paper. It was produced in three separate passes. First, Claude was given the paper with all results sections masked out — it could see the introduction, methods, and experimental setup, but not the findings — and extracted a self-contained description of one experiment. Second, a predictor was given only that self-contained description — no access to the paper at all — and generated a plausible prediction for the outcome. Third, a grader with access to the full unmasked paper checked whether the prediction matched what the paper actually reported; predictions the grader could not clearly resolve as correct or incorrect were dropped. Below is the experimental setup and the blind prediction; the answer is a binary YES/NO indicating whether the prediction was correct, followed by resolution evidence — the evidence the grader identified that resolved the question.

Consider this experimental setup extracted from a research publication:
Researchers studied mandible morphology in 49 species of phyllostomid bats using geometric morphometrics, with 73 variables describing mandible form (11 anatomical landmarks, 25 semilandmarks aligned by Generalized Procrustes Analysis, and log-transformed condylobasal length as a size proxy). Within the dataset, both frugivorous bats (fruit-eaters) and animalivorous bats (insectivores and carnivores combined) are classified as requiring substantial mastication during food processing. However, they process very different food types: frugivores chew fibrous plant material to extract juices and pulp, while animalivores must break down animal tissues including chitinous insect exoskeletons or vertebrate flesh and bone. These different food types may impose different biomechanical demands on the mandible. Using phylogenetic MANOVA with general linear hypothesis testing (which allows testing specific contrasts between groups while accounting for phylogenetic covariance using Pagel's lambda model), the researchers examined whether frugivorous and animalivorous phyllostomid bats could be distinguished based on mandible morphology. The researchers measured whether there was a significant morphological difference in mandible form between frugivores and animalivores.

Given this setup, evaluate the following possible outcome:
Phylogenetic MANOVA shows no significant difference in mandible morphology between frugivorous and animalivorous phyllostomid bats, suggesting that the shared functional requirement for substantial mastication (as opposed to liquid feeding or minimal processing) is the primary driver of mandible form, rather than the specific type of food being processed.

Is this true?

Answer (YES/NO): NO